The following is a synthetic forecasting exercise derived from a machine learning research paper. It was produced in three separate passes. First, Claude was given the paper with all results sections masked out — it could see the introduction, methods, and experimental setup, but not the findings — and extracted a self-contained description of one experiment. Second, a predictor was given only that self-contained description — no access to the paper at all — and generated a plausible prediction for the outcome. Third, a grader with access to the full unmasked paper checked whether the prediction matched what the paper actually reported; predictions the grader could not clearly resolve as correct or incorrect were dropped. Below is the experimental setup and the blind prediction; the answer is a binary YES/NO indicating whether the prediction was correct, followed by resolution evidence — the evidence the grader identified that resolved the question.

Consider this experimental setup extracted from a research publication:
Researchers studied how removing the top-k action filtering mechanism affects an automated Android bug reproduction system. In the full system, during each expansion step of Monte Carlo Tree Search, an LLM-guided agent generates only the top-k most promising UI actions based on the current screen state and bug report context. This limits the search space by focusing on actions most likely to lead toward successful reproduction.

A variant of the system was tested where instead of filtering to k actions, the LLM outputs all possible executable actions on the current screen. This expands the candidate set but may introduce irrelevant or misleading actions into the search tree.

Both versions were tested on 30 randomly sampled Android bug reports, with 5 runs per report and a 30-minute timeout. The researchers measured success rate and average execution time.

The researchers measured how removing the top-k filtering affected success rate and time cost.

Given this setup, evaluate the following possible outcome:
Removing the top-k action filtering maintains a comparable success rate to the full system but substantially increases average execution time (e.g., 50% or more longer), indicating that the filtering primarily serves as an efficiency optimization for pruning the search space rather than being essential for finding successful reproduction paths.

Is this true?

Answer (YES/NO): NO